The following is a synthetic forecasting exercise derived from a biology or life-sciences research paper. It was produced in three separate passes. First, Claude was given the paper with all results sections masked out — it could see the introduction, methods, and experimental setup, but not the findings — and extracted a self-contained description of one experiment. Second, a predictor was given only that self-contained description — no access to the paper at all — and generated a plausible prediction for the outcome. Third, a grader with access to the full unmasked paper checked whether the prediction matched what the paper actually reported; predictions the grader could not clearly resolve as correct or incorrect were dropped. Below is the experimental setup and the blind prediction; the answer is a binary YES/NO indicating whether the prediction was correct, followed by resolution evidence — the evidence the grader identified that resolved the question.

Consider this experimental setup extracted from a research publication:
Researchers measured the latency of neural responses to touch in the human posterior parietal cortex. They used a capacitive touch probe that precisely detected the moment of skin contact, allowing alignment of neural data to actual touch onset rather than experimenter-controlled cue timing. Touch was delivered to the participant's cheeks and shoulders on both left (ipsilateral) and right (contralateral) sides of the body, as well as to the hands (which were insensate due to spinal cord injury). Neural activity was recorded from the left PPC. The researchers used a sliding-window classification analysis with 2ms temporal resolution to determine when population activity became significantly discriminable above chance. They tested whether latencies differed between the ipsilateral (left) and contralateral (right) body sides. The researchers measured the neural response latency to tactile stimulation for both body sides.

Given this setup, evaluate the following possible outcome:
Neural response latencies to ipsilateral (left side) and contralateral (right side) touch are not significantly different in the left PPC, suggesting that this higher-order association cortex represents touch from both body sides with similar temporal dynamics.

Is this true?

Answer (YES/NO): YES